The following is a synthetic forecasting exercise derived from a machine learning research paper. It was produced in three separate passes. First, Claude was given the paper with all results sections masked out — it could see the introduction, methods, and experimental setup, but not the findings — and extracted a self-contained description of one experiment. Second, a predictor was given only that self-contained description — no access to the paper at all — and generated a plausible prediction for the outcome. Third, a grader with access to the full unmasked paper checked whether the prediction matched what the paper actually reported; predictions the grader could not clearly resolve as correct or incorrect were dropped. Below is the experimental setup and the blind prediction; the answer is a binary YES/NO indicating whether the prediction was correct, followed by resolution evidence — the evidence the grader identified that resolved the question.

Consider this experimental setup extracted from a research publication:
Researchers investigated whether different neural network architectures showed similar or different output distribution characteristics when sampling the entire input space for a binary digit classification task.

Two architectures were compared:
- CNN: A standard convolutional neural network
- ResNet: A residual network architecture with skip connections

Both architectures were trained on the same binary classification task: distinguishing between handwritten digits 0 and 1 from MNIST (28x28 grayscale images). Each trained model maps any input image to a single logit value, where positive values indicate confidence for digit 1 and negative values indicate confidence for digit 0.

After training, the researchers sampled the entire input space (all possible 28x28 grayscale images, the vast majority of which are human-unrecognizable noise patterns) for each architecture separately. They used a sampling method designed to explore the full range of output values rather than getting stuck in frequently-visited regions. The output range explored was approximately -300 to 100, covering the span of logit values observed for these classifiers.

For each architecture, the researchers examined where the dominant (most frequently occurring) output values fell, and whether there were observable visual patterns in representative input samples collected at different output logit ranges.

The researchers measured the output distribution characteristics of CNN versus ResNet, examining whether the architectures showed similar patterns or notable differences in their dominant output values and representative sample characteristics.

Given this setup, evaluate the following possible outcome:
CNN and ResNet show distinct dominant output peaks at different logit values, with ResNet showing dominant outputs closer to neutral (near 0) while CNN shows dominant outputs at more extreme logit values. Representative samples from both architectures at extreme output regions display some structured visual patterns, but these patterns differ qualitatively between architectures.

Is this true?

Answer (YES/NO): NO